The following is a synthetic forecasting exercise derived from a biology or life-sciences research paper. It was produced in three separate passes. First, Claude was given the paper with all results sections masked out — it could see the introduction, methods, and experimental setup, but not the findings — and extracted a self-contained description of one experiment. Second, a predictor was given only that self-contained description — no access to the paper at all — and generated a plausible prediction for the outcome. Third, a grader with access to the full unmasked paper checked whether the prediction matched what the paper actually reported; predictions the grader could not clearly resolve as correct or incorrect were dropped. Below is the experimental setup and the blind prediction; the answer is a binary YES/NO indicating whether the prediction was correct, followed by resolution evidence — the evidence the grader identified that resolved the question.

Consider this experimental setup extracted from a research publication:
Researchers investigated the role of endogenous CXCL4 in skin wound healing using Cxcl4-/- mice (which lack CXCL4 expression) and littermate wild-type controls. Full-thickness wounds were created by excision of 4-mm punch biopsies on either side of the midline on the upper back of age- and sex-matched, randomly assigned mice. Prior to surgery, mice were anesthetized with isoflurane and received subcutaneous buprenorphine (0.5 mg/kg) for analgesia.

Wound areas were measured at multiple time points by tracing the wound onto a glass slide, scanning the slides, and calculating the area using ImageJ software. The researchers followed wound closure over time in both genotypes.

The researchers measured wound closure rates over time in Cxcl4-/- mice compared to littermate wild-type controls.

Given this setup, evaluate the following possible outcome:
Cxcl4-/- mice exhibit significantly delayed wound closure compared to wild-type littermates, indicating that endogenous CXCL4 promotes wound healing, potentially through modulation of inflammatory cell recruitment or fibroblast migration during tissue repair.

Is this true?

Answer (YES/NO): YES